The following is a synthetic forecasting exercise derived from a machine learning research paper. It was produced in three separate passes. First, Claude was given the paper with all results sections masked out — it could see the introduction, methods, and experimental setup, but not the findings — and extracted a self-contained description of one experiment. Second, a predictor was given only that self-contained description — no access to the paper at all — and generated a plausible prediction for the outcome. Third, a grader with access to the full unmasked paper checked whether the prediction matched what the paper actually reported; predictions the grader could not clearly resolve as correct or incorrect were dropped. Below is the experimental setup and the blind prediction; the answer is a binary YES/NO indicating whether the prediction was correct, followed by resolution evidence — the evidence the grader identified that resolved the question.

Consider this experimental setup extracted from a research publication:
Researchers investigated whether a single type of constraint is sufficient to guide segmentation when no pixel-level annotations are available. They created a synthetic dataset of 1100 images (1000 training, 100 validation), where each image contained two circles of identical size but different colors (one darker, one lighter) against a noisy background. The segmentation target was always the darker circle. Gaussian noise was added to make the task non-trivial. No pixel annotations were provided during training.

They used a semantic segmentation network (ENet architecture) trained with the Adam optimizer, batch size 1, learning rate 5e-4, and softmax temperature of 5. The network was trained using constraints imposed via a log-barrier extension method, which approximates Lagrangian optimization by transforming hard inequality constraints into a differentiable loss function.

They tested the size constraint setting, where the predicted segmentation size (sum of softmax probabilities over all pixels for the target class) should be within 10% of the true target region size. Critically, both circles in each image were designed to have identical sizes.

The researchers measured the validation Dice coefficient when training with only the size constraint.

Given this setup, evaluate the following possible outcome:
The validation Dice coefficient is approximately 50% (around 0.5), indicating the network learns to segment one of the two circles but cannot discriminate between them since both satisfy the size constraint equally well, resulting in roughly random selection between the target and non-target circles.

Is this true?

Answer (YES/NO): NO